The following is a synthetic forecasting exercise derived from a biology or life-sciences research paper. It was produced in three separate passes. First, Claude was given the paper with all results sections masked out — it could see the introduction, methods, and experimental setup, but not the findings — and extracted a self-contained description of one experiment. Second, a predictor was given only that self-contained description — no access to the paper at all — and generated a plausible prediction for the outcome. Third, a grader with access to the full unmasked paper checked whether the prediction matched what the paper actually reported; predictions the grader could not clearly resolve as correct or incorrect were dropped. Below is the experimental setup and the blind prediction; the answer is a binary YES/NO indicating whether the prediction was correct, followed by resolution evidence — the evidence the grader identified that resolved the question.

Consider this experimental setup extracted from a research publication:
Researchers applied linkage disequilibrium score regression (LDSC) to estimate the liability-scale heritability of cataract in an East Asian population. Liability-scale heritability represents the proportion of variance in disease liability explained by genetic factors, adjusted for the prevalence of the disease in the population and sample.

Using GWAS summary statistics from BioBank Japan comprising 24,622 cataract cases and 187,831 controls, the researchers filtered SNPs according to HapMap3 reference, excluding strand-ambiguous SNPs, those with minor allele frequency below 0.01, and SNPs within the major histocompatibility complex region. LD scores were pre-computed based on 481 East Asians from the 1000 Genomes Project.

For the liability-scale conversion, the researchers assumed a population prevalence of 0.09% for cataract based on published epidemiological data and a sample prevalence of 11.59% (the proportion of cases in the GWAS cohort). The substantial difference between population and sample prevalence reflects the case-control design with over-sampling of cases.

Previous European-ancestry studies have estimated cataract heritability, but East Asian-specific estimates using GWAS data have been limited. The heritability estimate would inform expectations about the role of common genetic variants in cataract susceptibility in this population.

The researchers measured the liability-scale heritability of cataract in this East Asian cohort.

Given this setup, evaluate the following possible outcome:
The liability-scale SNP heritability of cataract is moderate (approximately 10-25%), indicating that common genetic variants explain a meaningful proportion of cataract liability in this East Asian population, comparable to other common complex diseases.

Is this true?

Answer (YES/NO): NO